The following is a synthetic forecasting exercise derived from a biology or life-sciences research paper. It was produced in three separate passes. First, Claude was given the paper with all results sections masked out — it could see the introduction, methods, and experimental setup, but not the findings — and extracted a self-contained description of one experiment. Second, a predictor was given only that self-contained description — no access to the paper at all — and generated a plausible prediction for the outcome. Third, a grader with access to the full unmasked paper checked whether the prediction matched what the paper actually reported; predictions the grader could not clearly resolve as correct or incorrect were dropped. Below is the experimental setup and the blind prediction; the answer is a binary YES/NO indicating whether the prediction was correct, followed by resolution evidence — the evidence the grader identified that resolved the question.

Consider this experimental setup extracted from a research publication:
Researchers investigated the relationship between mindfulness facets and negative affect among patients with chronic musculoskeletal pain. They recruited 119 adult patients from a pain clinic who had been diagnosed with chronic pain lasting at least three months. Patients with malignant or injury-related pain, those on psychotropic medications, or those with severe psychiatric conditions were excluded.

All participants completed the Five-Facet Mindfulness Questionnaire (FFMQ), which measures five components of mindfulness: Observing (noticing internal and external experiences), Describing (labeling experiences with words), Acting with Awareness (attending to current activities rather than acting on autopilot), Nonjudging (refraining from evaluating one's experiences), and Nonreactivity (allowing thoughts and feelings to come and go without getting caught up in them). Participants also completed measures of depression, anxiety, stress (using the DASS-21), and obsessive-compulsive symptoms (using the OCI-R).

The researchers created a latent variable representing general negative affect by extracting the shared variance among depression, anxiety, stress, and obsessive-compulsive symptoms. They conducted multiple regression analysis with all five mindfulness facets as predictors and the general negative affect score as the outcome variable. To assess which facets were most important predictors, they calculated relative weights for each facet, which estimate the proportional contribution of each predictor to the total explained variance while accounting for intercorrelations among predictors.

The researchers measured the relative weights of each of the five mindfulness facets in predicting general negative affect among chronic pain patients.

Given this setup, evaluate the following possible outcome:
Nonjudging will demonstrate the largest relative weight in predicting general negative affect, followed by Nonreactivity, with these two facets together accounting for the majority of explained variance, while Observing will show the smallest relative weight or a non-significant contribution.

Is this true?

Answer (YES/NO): NO